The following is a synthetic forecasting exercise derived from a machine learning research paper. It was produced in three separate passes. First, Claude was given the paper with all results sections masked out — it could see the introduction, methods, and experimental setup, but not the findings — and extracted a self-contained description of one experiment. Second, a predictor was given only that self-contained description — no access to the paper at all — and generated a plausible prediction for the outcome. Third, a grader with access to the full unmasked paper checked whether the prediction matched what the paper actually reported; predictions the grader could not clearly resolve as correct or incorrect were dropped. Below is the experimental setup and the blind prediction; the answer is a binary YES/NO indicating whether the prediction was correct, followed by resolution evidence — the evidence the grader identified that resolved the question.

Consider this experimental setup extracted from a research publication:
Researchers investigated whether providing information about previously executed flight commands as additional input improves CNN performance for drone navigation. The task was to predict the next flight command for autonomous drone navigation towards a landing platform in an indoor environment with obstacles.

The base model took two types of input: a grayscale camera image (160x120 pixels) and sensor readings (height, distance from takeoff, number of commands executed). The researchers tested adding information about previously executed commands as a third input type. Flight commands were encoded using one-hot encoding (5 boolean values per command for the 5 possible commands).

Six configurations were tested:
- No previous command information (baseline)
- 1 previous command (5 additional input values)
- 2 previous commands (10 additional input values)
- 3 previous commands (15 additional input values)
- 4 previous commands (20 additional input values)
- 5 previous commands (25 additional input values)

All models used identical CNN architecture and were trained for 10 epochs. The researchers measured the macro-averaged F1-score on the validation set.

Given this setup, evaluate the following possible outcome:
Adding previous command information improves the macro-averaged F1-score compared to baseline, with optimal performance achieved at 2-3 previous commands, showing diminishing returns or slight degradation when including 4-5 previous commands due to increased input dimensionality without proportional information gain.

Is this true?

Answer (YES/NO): NO